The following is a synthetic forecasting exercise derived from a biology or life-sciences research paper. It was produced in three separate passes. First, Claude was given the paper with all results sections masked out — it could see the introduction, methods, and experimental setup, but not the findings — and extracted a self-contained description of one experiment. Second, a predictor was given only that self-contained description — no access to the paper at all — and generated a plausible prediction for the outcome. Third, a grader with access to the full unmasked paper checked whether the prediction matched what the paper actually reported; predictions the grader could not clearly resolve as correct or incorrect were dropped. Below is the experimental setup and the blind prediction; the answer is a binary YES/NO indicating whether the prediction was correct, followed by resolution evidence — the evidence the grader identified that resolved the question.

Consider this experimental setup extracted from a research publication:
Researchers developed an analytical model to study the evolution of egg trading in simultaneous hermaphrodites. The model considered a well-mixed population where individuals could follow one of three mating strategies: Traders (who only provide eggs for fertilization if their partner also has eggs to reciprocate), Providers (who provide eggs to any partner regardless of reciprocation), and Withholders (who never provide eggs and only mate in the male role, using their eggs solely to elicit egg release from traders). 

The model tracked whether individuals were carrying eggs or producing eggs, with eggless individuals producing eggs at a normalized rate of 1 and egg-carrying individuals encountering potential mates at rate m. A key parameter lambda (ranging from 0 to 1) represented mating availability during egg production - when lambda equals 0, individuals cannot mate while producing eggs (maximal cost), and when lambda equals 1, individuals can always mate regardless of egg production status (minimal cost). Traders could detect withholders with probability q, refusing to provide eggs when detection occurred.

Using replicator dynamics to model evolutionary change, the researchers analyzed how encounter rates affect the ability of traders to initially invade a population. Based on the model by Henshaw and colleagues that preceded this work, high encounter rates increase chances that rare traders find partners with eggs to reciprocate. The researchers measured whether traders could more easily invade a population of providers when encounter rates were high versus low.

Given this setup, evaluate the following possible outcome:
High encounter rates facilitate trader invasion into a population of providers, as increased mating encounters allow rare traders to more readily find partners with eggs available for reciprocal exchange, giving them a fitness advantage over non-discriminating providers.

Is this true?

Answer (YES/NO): YES